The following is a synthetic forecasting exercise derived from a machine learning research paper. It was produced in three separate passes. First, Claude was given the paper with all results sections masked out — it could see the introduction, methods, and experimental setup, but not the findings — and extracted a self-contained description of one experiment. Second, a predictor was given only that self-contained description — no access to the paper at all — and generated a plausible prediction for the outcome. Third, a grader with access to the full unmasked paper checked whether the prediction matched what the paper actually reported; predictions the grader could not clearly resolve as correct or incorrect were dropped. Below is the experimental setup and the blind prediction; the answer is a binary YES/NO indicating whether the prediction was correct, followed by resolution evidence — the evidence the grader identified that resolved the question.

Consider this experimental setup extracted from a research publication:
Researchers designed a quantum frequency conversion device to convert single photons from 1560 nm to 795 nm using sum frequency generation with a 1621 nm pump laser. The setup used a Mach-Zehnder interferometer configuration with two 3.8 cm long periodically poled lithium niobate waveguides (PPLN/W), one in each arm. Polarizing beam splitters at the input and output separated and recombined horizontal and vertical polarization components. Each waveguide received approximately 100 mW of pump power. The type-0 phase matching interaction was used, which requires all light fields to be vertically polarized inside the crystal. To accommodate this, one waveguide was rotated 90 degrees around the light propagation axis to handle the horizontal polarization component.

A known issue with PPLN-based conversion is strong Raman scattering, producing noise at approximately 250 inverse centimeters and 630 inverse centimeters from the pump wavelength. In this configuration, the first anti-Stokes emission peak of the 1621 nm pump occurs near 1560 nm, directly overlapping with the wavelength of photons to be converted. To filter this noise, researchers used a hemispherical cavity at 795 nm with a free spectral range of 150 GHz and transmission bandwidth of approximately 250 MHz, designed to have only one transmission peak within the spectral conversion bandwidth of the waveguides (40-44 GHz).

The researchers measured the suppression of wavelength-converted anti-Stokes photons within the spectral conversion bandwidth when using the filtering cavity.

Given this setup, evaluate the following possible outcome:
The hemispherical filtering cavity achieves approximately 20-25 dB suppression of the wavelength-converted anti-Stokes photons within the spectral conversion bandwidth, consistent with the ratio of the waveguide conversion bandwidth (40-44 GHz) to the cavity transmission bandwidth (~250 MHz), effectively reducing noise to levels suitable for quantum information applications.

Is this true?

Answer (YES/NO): YES